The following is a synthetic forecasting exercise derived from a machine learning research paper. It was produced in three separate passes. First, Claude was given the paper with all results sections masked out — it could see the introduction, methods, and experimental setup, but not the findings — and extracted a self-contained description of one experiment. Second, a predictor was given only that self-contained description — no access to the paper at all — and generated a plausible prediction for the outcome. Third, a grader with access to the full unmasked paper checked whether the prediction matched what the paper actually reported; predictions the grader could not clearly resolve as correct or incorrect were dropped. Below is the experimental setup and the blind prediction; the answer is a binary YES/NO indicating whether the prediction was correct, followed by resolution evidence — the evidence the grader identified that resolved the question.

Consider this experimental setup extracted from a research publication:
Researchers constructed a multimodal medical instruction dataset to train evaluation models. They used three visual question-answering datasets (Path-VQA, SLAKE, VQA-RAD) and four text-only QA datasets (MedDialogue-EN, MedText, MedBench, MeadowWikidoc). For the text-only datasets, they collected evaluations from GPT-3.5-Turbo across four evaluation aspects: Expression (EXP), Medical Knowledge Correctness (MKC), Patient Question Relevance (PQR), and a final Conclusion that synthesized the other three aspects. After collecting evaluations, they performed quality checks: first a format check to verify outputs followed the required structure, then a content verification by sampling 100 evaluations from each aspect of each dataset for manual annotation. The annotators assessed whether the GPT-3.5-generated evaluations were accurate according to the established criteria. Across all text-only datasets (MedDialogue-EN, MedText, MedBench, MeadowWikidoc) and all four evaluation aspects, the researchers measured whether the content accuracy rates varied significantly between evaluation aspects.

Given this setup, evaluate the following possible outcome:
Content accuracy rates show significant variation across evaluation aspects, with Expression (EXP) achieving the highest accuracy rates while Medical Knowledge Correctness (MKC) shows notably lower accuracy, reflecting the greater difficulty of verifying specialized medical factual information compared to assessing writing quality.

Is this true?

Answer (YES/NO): NO